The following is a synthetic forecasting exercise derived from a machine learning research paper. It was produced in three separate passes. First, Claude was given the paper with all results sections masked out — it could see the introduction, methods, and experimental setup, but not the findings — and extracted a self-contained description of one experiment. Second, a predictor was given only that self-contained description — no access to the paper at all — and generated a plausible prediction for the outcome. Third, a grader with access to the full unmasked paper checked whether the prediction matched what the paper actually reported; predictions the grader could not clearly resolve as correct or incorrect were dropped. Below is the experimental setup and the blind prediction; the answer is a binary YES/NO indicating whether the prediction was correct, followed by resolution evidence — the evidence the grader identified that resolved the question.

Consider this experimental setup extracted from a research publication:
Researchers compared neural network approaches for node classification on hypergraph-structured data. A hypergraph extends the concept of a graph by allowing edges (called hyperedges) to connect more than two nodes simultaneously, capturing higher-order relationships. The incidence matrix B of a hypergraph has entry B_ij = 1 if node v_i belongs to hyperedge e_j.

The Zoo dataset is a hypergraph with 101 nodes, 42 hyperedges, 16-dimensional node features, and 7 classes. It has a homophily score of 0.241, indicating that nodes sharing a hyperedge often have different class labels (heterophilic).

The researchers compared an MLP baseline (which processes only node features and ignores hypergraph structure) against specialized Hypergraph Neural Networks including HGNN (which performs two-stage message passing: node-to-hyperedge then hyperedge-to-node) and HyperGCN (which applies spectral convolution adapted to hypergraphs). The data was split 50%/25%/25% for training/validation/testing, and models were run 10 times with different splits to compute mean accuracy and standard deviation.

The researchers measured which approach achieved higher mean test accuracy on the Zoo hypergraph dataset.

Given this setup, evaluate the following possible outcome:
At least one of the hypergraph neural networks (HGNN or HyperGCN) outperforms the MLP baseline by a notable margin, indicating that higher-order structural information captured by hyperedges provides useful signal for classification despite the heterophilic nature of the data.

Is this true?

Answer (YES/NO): NO